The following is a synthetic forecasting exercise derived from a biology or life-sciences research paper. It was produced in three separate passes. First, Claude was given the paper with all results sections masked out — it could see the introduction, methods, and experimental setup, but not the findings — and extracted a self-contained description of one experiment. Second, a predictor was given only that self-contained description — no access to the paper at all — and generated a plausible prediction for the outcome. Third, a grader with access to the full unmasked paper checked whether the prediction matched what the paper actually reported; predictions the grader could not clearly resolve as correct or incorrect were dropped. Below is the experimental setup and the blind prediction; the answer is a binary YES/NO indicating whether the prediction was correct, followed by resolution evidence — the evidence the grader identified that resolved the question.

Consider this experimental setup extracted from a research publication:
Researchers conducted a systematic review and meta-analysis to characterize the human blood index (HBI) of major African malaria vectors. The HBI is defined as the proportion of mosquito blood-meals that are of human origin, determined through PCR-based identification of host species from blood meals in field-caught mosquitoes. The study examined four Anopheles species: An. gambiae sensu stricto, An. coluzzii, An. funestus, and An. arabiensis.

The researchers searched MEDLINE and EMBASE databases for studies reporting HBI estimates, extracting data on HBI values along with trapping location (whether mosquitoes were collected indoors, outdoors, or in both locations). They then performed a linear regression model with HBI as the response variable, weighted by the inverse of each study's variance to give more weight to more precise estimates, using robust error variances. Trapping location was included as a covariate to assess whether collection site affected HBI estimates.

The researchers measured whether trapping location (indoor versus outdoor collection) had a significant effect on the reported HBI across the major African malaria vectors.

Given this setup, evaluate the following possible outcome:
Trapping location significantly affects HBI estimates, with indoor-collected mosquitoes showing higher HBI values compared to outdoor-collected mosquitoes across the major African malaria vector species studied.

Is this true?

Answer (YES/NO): YES